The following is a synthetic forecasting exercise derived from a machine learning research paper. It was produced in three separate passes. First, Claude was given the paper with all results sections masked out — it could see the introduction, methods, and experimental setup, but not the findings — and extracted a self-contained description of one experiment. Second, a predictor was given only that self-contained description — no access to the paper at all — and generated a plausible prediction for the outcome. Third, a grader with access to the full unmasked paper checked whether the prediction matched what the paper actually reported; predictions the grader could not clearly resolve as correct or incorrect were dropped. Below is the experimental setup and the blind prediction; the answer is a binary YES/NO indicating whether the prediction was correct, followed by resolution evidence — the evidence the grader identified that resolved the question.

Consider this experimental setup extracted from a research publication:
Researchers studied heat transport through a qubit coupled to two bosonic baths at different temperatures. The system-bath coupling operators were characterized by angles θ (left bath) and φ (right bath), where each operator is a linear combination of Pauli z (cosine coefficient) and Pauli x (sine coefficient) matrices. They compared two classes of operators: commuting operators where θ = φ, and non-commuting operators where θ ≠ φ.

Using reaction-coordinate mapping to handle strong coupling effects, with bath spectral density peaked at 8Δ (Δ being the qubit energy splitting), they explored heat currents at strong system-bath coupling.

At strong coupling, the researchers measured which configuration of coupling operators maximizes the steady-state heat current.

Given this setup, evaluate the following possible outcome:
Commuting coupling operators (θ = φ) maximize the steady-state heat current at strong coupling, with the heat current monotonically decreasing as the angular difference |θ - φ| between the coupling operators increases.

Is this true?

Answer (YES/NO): NO